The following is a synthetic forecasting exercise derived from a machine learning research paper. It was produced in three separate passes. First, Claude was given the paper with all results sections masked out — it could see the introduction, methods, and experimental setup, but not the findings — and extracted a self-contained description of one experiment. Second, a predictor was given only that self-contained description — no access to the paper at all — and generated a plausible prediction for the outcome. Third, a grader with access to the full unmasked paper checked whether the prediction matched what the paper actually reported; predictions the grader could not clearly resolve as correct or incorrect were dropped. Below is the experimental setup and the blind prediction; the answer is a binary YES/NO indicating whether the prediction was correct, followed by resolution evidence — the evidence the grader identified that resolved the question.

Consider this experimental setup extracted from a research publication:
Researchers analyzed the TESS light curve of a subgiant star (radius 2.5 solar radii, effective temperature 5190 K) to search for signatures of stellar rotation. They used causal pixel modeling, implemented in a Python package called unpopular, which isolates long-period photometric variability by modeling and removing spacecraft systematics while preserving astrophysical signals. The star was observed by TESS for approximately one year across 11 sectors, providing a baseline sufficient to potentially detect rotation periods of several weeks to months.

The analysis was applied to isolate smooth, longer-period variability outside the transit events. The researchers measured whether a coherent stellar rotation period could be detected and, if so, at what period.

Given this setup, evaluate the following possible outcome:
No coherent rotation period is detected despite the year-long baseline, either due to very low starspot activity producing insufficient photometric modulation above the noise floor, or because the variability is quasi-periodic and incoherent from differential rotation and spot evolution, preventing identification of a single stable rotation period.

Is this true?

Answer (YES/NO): NO